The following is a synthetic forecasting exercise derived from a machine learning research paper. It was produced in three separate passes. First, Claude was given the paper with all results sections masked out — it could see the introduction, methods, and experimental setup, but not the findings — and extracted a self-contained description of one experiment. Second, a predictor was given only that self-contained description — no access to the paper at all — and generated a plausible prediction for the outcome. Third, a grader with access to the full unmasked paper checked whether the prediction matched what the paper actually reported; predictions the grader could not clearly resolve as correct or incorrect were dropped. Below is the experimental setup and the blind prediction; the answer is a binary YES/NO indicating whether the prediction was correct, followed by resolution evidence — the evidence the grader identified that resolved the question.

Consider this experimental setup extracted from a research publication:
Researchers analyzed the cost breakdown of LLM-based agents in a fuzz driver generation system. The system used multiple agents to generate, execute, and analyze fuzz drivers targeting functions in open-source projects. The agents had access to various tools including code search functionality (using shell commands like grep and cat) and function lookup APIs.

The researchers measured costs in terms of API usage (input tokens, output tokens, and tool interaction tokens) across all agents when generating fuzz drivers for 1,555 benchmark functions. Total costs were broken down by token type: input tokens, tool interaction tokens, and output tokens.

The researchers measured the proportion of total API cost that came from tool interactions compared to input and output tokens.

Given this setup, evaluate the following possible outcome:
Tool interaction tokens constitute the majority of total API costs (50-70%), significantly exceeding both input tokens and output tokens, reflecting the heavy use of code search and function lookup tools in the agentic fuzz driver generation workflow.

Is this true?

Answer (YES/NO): YES